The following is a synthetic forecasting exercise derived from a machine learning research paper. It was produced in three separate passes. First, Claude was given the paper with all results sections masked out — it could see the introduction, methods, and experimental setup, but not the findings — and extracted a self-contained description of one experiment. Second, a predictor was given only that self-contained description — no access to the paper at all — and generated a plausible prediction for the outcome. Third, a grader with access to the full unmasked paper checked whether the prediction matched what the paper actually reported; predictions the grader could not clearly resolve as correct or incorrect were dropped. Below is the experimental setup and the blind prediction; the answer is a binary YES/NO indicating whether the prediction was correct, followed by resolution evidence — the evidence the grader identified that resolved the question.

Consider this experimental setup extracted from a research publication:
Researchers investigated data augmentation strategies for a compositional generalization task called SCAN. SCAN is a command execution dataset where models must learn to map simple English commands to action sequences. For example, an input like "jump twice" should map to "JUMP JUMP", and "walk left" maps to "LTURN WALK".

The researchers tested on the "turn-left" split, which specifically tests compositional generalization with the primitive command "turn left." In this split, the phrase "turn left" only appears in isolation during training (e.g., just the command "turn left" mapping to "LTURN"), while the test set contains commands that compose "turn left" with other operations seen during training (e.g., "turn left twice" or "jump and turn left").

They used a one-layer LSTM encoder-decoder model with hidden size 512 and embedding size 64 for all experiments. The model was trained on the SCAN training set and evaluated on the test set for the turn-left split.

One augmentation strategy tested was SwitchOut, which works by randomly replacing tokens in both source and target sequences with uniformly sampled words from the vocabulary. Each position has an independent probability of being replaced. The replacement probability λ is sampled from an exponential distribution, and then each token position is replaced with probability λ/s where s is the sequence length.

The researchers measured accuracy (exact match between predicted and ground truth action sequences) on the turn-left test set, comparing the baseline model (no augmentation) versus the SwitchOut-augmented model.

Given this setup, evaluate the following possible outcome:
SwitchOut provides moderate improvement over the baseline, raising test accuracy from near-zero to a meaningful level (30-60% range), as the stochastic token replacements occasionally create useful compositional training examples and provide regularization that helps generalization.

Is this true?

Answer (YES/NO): NO